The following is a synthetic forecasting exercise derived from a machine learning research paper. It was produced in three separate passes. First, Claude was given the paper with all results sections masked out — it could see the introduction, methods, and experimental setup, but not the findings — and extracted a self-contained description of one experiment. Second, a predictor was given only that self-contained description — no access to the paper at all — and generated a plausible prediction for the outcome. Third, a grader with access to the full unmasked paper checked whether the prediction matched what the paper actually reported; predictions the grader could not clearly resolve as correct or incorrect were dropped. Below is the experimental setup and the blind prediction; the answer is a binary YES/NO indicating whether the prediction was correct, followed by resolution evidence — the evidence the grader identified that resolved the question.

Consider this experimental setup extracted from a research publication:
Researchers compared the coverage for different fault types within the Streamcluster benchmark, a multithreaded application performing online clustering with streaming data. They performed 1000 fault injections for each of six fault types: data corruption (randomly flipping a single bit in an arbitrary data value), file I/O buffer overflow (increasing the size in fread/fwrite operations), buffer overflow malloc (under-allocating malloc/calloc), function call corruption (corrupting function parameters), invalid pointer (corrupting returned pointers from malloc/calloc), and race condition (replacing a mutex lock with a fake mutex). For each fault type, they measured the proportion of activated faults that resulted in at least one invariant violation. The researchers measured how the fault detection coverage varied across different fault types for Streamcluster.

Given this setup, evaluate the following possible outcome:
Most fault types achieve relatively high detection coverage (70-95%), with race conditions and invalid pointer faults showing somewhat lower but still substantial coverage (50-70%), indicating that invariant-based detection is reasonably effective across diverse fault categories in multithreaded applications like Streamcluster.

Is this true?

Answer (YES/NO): NO